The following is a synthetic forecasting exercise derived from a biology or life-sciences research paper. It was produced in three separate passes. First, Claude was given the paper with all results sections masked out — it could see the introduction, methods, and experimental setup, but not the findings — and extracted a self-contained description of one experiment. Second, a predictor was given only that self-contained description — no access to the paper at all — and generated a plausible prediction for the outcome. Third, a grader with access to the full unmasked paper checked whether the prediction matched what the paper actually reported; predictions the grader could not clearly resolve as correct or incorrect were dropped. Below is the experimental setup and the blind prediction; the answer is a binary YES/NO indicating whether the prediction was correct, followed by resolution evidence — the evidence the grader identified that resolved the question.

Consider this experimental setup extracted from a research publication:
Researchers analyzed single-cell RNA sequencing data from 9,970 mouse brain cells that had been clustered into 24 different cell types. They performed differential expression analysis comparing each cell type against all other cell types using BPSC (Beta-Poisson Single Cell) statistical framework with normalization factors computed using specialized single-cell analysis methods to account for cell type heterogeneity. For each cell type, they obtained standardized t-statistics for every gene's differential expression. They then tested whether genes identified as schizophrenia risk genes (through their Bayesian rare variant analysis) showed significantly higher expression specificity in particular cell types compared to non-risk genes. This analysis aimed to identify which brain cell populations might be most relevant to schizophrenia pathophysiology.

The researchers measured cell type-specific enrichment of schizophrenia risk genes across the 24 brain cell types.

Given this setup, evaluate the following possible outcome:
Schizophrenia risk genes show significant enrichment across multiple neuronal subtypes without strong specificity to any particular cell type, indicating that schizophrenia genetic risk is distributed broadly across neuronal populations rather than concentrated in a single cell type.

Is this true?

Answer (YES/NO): NO